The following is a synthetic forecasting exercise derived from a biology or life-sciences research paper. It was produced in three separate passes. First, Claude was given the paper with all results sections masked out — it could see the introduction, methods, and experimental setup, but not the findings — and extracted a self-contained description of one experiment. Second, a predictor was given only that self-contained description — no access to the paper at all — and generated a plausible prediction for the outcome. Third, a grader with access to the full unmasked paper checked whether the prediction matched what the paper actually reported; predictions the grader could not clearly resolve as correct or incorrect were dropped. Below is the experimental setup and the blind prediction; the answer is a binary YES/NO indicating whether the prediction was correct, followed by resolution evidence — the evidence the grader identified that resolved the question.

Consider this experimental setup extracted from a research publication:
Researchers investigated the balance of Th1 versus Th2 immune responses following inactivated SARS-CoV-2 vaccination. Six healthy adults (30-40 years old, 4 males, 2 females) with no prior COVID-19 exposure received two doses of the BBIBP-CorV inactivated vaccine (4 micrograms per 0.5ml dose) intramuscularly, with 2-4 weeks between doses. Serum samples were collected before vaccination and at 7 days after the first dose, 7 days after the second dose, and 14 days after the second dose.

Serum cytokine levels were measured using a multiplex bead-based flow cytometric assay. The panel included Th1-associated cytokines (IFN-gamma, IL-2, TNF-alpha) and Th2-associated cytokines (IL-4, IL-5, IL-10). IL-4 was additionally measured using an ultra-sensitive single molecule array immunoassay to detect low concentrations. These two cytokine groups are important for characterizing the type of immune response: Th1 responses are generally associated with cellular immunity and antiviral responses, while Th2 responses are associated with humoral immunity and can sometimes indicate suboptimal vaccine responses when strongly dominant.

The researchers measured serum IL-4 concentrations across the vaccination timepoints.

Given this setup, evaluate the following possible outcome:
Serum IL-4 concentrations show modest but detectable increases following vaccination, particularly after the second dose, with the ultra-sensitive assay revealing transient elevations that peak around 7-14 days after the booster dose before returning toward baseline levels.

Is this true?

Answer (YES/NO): NO